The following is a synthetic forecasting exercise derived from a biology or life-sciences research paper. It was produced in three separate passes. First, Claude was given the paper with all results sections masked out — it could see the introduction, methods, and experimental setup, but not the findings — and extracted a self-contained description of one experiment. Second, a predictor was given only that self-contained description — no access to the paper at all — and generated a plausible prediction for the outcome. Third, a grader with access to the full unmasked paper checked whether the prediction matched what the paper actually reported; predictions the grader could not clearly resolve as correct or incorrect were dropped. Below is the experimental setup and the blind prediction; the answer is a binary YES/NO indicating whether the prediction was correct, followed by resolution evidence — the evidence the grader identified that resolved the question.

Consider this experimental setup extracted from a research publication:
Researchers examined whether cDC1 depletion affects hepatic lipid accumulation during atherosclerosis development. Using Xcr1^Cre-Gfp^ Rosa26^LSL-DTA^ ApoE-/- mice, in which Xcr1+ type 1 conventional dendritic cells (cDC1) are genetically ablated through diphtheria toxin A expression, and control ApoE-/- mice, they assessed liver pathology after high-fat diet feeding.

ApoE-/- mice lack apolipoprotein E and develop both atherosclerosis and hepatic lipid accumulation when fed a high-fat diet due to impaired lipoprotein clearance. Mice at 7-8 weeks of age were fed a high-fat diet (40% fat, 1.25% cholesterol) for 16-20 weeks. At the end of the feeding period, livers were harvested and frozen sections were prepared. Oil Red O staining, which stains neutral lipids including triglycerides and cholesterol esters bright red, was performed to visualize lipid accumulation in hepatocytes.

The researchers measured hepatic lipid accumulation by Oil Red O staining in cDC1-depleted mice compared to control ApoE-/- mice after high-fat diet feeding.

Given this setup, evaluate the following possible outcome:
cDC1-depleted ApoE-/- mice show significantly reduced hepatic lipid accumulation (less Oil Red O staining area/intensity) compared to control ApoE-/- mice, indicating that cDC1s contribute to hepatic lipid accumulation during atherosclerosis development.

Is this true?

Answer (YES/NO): NO